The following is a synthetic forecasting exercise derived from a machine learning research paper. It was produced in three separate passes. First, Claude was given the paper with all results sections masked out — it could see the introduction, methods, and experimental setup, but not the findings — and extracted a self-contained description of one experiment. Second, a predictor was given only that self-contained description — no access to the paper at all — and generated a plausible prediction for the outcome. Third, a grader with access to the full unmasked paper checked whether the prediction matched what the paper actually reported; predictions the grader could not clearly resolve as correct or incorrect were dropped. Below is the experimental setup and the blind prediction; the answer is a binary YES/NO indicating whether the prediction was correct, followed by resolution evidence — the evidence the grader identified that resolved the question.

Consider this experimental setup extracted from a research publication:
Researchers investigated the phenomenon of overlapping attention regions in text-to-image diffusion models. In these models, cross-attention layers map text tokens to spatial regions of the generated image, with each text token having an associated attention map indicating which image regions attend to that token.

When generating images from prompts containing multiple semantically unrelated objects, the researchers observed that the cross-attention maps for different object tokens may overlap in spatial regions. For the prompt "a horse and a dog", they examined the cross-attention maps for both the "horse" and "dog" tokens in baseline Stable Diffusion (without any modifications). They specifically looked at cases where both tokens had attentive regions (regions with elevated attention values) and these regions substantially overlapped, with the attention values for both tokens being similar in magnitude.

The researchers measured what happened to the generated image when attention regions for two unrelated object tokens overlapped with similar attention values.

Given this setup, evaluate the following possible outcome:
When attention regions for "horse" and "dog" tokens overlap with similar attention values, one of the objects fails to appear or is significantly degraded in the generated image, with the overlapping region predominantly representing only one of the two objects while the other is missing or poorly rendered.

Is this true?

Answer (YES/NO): YES